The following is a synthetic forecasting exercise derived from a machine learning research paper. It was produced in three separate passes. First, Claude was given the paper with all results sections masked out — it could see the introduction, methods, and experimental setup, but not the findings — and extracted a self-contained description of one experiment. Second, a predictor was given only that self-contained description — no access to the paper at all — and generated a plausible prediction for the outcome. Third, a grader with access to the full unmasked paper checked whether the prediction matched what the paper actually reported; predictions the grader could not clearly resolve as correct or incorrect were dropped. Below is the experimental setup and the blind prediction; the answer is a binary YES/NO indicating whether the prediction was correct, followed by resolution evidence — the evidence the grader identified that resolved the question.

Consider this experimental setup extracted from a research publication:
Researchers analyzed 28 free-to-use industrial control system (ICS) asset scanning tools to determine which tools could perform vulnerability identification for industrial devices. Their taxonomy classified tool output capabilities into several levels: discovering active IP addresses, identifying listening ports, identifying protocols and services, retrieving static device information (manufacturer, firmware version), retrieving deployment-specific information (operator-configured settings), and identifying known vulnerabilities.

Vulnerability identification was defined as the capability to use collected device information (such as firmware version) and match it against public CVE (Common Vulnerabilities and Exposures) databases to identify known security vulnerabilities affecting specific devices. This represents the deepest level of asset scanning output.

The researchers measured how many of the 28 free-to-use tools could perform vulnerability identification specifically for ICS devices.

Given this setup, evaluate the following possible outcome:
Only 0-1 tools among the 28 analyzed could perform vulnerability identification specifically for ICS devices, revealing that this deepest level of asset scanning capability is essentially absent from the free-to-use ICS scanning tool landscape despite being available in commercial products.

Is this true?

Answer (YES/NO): NO